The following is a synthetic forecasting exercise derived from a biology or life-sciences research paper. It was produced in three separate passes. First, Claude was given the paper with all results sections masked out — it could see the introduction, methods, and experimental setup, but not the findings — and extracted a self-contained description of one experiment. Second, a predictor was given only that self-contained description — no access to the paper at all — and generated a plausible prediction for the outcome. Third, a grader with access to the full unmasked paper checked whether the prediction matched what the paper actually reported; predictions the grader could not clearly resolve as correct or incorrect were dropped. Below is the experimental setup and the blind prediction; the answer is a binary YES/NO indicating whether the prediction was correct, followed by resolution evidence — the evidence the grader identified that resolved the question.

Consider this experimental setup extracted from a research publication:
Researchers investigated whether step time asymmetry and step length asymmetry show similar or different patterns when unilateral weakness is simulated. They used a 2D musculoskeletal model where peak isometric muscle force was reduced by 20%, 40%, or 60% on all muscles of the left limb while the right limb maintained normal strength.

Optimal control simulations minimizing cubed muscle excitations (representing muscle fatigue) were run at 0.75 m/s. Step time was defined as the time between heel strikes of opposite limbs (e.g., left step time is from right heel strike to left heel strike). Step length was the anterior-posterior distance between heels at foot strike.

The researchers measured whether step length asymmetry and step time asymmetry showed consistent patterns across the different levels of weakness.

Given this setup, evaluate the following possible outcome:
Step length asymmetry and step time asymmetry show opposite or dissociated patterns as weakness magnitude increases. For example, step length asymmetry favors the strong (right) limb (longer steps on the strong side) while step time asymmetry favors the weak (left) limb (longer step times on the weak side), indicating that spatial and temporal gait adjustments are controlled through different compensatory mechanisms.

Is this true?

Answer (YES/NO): NO